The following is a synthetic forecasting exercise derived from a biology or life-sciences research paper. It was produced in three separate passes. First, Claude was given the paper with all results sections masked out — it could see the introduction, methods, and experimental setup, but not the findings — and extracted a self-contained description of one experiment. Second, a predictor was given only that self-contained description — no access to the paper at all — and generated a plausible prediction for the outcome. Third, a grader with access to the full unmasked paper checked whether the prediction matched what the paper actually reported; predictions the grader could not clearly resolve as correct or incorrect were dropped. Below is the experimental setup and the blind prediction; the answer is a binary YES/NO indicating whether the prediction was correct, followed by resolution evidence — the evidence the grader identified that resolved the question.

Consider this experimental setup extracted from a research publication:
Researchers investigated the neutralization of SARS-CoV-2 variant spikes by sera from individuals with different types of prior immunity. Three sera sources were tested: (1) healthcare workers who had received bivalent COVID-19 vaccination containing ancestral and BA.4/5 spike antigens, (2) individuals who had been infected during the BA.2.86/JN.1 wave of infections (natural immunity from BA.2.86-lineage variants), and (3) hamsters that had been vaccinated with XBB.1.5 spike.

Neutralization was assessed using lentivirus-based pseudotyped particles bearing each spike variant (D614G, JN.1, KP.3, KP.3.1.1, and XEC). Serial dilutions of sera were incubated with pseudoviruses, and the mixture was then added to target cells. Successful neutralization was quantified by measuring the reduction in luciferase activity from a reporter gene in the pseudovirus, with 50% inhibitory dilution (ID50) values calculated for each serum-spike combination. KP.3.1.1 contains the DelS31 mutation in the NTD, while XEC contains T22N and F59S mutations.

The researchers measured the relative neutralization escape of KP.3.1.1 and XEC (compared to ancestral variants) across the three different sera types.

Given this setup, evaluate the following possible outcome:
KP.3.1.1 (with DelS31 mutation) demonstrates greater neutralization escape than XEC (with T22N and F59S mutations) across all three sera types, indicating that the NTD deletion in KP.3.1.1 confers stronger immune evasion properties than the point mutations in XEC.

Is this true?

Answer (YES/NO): NO